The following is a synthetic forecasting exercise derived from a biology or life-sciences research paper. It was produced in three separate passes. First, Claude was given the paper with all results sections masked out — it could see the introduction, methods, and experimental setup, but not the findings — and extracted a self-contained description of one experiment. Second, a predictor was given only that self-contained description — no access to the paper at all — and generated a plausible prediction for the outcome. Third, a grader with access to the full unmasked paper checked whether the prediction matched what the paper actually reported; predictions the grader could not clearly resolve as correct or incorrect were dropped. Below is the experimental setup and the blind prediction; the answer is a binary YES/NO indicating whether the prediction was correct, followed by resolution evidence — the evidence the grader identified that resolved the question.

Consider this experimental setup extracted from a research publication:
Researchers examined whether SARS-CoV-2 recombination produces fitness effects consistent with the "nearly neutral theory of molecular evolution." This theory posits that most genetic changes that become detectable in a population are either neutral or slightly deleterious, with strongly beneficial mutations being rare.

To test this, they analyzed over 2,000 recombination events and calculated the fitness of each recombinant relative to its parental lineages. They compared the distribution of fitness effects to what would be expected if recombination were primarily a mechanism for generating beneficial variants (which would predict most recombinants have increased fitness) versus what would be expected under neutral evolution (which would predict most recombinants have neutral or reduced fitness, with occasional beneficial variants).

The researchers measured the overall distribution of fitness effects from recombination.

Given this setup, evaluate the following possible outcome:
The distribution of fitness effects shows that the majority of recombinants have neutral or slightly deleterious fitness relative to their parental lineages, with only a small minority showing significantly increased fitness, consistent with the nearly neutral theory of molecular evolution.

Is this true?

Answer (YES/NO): YES